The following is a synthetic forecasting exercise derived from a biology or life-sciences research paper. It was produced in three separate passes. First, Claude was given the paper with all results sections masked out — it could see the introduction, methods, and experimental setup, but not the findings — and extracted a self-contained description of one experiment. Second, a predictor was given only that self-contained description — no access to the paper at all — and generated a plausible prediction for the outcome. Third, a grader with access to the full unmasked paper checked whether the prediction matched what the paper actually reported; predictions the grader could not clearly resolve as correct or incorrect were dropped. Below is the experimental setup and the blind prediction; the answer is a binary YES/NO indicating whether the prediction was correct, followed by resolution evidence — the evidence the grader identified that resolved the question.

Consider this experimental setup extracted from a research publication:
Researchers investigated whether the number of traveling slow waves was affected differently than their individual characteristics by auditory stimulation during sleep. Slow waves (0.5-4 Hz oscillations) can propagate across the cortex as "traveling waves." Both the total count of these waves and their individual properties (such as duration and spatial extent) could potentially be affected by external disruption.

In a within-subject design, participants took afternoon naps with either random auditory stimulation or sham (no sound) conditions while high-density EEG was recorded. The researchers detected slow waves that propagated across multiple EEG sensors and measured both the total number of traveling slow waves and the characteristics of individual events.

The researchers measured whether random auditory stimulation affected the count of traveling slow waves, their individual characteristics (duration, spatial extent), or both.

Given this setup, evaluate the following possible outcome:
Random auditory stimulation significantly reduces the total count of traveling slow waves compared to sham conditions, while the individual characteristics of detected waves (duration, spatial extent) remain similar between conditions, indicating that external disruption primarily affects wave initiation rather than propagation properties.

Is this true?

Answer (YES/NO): NO